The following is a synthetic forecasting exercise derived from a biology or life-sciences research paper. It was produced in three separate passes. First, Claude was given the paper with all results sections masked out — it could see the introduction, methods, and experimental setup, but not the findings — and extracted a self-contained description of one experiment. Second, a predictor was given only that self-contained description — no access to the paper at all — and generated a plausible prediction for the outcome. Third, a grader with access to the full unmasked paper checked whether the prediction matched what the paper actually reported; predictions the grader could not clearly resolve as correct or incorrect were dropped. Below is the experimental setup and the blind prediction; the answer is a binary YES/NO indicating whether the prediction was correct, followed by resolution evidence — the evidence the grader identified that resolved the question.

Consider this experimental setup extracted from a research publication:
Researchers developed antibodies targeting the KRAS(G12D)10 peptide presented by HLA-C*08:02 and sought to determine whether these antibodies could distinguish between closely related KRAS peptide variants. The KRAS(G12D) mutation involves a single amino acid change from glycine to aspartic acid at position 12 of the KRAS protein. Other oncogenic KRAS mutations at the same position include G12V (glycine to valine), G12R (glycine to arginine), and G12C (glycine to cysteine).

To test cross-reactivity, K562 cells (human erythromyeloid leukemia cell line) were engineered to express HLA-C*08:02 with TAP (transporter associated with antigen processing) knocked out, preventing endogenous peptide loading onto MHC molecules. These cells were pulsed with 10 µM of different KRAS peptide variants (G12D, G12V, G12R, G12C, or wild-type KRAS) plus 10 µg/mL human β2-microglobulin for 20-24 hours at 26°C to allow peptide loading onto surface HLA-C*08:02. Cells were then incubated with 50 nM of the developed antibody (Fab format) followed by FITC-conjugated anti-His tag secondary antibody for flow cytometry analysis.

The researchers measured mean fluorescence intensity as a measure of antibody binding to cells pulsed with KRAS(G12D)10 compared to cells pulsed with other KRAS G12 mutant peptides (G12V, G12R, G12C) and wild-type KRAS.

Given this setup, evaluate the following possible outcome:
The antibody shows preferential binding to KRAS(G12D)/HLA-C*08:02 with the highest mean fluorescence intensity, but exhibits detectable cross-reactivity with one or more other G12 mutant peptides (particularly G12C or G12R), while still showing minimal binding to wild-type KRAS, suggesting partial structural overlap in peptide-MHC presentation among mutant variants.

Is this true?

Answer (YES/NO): NO